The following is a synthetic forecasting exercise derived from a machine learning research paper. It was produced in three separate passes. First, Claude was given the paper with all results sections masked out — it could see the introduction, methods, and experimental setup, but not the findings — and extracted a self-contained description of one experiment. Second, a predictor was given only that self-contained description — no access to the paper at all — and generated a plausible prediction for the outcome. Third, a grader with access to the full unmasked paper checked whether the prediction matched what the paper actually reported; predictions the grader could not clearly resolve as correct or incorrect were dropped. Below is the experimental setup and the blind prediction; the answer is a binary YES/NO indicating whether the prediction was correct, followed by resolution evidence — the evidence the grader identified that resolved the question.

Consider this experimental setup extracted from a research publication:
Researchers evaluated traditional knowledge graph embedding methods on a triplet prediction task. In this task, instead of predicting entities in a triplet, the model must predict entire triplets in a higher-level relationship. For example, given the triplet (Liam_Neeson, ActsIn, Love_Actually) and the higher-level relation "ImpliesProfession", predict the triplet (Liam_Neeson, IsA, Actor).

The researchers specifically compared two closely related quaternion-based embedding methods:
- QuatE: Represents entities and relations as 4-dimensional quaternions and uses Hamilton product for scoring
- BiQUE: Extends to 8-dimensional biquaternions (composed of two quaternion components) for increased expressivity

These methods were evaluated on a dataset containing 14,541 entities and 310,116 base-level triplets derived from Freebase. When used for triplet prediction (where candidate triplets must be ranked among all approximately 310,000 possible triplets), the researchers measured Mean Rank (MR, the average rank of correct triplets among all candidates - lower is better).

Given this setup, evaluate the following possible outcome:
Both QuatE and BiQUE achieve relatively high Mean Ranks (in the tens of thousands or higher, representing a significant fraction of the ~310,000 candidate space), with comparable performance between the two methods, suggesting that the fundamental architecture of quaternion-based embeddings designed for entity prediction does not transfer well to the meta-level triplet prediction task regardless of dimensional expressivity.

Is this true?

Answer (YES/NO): NO